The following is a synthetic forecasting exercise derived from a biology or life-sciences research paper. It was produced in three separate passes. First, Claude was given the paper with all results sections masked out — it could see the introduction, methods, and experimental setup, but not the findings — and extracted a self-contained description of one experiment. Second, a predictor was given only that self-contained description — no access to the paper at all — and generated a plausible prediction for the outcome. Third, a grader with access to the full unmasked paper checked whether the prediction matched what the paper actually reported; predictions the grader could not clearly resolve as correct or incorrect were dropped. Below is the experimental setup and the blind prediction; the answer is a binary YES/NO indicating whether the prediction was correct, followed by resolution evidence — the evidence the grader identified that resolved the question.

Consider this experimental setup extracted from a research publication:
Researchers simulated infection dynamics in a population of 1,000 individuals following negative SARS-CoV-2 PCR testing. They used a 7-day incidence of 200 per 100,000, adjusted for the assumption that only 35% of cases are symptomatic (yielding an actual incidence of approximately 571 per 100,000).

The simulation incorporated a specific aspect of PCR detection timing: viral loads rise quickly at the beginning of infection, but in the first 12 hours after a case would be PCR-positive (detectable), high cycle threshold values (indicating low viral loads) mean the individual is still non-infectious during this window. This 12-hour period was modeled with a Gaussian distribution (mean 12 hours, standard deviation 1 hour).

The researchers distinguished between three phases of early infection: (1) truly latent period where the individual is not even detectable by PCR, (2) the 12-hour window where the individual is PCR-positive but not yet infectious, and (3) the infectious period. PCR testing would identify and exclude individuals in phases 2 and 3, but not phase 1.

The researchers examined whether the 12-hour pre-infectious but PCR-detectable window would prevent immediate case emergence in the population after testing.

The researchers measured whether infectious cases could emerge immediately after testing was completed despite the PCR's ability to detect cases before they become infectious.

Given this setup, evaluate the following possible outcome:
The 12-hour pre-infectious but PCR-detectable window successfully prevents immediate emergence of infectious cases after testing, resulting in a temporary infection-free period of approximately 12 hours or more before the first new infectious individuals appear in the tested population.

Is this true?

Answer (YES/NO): NO